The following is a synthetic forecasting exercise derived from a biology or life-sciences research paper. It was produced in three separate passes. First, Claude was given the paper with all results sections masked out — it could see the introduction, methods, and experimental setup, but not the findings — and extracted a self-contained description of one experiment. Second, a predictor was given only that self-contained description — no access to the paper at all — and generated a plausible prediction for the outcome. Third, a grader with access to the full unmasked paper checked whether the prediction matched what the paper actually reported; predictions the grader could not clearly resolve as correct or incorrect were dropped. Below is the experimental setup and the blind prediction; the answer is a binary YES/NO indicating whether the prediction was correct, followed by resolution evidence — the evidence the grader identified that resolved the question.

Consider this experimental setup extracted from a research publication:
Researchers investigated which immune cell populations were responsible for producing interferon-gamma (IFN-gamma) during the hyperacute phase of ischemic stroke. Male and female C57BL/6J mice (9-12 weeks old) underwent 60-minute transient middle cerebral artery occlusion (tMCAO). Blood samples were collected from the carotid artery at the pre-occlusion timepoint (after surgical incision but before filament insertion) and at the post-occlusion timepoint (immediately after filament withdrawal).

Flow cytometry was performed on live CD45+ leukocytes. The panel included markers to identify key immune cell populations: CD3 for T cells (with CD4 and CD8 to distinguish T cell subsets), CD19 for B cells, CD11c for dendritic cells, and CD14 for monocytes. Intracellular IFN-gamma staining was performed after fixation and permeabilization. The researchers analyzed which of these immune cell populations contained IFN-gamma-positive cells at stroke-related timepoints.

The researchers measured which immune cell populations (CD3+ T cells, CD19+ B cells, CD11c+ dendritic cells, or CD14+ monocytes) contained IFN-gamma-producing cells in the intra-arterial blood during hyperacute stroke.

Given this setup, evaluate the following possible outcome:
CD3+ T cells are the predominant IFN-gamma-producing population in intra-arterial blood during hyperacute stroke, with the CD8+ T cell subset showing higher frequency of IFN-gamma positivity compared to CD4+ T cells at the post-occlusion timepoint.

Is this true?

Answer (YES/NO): NO